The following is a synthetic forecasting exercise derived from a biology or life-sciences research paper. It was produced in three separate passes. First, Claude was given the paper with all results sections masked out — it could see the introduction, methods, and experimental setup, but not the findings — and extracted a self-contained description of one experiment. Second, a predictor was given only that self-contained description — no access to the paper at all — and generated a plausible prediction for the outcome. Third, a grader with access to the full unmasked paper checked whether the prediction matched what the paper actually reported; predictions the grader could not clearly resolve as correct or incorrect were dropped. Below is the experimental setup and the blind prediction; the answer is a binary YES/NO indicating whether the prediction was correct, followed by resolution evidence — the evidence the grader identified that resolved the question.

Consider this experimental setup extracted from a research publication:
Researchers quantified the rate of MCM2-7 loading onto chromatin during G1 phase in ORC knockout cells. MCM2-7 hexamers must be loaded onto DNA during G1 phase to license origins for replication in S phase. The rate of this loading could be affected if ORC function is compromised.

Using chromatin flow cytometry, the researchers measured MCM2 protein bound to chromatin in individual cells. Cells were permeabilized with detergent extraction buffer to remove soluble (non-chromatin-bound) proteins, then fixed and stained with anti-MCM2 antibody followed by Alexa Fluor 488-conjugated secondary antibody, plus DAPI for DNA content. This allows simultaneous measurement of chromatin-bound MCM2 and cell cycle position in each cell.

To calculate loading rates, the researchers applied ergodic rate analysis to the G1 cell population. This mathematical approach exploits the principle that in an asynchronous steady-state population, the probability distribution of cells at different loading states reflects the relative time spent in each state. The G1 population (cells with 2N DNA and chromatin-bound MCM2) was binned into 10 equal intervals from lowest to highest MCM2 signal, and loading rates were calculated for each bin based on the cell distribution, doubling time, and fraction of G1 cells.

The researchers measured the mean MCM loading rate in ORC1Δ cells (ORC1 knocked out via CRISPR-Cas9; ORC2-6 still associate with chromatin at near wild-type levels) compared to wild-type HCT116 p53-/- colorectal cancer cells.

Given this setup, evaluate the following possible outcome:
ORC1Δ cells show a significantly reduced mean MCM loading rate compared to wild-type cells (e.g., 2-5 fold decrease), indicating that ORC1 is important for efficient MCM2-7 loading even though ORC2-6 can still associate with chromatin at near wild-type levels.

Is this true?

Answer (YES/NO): NO